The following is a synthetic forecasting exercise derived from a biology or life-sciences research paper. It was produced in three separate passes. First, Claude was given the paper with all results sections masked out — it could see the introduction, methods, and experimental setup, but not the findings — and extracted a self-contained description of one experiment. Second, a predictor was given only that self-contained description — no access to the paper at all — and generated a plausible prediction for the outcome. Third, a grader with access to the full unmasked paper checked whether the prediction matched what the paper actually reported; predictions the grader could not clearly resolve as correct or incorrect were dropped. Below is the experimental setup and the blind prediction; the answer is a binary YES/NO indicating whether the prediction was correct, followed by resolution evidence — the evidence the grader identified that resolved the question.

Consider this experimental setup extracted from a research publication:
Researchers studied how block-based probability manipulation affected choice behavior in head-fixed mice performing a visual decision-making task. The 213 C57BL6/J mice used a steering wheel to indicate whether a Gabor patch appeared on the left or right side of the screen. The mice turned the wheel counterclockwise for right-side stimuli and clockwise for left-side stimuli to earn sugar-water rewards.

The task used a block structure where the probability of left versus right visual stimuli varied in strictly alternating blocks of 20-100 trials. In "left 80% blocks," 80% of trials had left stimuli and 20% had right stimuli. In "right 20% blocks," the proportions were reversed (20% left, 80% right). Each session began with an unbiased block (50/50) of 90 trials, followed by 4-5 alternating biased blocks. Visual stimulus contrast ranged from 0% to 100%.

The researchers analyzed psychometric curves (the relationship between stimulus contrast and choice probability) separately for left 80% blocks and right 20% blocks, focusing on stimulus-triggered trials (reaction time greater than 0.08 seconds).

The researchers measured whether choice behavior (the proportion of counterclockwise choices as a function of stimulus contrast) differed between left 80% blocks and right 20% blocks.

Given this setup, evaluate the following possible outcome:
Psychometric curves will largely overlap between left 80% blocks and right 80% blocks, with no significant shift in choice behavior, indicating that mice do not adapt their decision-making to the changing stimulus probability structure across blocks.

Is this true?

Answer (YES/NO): NO